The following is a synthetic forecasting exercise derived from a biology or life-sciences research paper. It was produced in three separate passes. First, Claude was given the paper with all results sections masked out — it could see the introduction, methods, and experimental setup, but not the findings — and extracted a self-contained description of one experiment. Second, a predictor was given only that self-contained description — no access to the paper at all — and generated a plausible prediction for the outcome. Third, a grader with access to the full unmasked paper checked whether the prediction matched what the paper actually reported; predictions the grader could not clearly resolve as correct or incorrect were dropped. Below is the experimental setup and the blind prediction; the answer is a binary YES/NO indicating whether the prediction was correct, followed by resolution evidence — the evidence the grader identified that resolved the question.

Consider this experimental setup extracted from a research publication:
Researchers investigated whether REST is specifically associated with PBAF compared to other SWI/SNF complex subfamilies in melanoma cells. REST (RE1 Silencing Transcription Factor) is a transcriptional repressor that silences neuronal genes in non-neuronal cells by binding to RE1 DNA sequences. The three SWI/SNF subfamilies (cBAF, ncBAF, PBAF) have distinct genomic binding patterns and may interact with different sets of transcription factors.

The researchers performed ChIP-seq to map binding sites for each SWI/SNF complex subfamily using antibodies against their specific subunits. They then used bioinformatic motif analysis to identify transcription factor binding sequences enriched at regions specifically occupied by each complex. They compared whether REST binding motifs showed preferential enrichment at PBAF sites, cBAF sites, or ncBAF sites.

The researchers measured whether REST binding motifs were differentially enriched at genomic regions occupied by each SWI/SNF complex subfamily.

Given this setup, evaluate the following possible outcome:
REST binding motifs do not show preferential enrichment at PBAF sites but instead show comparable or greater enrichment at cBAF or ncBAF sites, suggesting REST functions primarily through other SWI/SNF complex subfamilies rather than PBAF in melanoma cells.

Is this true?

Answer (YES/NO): NO